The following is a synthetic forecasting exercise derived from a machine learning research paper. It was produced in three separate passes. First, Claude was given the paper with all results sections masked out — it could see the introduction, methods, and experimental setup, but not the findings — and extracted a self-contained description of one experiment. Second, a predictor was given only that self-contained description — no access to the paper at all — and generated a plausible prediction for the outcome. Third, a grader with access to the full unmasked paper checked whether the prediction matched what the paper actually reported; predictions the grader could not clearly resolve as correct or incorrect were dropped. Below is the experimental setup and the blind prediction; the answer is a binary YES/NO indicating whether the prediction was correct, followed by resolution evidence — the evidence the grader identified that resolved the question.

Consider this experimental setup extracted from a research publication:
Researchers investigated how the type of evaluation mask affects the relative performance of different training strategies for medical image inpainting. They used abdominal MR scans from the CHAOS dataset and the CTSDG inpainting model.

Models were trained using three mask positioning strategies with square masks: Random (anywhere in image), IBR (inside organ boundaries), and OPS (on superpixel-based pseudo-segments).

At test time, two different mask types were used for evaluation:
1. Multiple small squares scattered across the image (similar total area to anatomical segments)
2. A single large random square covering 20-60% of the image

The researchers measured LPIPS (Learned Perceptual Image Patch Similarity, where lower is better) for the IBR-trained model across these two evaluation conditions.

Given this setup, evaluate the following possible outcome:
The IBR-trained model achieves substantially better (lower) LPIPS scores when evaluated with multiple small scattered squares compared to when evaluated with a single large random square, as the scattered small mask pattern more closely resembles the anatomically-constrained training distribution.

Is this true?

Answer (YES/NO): NO